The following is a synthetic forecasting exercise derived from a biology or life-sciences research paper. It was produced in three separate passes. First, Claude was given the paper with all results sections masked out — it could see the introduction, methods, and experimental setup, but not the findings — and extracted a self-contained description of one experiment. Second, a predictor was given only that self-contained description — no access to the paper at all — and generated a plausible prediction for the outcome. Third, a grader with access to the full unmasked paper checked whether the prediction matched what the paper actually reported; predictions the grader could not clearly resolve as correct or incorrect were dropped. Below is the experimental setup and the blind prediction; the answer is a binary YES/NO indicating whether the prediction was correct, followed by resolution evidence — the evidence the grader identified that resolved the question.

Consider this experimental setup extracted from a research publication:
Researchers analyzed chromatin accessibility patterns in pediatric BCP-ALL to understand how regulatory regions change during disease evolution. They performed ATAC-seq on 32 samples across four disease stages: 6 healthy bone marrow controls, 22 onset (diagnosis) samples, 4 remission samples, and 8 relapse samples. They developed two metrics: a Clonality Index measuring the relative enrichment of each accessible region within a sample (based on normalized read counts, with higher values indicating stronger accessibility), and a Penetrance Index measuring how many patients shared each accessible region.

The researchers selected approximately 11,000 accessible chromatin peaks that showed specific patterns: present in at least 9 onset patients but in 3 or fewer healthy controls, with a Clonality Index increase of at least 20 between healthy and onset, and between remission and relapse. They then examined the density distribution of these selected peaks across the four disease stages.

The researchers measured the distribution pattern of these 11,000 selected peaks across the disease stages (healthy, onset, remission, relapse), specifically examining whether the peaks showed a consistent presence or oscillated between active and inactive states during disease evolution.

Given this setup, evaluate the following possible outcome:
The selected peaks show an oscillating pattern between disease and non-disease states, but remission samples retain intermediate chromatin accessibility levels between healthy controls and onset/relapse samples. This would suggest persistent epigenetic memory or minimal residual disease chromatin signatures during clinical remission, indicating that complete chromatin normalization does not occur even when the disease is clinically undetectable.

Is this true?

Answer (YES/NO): NO